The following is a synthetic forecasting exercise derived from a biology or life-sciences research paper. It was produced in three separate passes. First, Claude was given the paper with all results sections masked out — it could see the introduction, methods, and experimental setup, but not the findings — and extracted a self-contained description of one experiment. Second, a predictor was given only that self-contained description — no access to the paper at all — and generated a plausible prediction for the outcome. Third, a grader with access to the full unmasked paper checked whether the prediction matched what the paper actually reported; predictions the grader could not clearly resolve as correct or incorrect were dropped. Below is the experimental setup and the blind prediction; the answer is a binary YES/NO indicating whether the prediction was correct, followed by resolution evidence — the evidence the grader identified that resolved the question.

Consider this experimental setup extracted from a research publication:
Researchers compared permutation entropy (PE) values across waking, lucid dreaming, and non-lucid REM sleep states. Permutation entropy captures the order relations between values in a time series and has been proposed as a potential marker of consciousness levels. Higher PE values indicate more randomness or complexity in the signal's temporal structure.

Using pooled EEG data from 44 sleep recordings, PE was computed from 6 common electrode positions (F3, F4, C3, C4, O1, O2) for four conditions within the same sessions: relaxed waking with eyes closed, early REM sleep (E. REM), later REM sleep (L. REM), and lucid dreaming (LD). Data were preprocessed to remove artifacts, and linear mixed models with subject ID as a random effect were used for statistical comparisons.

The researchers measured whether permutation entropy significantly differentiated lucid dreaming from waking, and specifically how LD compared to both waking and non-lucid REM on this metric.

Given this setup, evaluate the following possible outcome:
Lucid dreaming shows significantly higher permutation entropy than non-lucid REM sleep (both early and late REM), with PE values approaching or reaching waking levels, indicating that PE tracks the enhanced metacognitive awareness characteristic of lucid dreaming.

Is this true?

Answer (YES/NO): NO